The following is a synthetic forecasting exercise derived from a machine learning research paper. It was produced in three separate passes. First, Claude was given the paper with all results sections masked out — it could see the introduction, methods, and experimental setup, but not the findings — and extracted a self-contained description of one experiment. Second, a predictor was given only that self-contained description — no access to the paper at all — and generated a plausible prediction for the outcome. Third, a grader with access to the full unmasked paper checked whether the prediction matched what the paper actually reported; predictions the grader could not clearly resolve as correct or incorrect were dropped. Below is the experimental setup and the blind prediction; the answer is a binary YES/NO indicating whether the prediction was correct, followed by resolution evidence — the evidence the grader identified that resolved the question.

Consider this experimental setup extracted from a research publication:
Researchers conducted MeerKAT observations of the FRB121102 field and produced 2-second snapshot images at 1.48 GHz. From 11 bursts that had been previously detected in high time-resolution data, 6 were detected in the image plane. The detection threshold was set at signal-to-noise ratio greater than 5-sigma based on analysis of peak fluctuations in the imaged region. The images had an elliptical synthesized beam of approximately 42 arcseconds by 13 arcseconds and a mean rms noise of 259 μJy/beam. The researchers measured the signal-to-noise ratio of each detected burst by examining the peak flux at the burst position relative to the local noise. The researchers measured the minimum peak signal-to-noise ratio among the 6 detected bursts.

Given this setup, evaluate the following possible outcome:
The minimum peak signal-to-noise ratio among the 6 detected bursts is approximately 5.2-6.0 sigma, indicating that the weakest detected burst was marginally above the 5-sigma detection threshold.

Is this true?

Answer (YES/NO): YES